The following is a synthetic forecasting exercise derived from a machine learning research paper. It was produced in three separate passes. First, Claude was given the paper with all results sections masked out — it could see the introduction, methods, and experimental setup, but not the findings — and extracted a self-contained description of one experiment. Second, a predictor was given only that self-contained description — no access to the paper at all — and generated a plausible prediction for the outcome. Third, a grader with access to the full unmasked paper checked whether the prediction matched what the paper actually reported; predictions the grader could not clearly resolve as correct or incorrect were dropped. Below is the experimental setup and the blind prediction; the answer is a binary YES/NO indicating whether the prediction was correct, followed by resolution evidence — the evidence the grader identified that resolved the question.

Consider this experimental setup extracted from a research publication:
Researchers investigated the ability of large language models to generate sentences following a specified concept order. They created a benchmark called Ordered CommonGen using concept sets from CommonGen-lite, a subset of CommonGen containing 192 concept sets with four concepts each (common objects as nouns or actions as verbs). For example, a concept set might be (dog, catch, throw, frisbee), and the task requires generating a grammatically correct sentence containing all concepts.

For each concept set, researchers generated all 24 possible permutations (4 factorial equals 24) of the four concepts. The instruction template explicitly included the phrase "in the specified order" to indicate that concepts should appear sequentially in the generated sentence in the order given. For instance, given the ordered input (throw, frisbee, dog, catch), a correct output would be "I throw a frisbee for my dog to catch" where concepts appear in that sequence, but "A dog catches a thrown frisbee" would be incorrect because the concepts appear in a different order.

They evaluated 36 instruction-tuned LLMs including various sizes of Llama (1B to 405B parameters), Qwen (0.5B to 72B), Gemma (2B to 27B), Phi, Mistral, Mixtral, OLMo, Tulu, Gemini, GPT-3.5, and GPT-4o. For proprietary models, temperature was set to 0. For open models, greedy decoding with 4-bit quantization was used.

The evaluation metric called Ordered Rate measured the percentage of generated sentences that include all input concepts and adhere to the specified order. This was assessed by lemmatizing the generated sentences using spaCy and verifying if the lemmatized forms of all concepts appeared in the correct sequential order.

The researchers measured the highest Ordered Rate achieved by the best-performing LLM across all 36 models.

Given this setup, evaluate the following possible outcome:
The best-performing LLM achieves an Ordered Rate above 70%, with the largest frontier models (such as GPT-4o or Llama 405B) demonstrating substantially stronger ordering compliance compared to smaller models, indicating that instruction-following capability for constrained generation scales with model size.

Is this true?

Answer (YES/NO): YES